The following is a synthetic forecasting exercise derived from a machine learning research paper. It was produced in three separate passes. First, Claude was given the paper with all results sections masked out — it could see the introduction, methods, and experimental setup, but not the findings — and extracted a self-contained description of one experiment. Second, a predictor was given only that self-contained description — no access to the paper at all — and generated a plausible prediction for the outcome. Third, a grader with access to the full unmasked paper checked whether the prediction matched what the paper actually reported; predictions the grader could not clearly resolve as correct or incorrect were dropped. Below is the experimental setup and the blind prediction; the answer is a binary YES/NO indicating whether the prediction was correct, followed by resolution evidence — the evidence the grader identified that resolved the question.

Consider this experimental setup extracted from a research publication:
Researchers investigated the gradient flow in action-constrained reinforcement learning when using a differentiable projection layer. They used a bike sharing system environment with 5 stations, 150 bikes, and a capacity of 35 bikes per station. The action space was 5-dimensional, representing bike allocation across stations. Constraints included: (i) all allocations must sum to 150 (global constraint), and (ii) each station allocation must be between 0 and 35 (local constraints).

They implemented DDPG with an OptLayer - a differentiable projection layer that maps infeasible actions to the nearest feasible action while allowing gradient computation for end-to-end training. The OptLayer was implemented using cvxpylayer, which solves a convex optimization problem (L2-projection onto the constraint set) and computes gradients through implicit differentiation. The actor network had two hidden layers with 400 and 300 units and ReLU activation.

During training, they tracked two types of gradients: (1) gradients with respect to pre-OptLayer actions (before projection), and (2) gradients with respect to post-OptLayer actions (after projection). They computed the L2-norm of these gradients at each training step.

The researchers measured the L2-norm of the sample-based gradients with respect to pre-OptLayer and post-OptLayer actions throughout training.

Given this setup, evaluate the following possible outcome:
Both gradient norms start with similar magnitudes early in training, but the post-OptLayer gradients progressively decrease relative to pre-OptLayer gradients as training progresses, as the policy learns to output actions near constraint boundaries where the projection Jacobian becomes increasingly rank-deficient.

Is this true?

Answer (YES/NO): NO